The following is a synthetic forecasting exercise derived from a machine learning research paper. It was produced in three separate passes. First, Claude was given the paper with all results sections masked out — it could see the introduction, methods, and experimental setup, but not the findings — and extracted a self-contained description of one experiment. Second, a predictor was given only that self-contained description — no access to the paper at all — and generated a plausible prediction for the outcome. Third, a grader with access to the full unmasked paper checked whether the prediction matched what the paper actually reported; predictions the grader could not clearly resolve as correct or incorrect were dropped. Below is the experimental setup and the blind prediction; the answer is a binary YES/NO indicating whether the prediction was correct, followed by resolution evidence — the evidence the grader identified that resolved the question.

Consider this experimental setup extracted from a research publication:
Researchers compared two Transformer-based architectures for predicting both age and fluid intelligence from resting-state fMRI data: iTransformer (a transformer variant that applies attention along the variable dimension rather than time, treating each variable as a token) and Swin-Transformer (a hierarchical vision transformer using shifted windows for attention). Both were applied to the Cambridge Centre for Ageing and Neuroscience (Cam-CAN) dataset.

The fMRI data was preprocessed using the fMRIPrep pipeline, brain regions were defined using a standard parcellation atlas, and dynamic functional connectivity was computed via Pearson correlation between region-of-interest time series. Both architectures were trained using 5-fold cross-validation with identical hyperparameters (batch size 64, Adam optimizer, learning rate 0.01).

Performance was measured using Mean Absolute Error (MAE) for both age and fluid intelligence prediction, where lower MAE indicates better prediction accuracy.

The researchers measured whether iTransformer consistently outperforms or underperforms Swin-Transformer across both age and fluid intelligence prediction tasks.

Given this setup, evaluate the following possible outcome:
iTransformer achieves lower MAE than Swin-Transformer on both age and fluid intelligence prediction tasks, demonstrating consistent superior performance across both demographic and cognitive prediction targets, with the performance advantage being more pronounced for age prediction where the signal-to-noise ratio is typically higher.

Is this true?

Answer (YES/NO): NO